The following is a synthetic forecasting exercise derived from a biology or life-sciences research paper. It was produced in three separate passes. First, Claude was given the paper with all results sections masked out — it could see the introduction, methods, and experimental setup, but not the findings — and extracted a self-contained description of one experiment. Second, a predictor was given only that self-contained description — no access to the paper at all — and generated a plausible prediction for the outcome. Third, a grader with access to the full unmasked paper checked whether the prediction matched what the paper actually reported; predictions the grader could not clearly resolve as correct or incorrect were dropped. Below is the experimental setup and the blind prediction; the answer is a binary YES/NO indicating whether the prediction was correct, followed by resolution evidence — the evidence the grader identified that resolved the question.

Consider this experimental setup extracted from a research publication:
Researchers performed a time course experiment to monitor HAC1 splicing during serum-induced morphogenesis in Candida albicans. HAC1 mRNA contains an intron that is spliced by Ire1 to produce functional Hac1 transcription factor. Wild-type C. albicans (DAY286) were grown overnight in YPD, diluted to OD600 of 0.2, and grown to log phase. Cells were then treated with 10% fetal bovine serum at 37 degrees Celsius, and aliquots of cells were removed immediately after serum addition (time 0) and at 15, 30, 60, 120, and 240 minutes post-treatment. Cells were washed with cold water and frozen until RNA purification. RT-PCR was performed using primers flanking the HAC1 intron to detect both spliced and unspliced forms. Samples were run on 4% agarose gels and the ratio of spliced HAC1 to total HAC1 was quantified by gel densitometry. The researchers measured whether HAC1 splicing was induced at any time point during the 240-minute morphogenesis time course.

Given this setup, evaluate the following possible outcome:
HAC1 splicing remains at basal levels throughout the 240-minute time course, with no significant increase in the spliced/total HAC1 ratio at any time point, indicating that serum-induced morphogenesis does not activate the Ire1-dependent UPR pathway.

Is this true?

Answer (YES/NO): YES